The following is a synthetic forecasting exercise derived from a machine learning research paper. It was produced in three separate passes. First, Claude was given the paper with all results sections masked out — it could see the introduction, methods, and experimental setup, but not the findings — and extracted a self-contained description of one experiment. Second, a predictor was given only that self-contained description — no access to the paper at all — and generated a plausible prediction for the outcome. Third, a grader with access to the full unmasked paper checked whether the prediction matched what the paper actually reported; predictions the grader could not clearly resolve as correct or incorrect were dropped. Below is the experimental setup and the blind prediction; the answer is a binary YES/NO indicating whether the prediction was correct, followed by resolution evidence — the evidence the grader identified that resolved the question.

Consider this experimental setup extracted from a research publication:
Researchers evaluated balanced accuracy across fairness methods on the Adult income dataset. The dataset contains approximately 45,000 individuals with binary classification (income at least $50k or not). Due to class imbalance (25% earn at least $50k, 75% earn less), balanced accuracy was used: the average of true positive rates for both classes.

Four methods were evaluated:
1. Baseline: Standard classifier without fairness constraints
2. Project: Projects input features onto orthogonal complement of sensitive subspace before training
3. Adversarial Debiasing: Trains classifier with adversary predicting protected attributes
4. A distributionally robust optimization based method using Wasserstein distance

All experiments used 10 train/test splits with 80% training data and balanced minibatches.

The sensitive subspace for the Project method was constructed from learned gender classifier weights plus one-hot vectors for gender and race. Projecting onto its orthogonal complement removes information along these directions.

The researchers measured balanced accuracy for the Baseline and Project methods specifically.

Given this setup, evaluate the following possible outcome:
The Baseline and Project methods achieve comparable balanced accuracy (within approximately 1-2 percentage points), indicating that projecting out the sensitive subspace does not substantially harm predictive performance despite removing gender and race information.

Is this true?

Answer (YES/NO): YES